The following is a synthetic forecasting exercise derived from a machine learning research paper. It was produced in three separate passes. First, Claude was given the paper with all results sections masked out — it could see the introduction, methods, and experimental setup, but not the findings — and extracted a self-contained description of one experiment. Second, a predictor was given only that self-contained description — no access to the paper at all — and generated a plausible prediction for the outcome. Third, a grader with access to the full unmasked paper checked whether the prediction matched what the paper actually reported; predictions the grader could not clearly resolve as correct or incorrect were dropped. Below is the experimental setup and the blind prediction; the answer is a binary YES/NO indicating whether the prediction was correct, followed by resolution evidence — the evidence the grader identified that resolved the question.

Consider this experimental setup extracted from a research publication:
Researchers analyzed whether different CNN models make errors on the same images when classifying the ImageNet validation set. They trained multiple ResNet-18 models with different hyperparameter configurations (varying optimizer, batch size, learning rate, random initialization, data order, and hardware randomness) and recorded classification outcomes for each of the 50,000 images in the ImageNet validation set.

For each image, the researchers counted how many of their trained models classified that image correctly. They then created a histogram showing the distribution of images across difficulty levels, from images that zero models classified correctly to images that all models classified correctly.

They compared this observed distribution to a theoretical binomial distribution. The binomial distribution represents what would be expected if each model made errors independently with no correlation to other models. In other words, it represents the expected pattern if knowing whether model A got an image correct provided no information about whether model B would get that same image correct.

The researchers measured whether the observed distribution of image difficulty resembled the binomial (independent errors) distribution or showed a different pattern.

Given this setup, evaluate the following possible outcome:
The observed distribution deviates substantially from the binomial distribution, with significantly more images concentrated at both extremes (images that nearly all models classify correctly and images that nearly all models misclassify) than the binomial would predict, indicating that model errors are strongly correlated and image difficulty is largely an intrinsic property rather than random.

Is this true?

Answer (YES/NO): YES